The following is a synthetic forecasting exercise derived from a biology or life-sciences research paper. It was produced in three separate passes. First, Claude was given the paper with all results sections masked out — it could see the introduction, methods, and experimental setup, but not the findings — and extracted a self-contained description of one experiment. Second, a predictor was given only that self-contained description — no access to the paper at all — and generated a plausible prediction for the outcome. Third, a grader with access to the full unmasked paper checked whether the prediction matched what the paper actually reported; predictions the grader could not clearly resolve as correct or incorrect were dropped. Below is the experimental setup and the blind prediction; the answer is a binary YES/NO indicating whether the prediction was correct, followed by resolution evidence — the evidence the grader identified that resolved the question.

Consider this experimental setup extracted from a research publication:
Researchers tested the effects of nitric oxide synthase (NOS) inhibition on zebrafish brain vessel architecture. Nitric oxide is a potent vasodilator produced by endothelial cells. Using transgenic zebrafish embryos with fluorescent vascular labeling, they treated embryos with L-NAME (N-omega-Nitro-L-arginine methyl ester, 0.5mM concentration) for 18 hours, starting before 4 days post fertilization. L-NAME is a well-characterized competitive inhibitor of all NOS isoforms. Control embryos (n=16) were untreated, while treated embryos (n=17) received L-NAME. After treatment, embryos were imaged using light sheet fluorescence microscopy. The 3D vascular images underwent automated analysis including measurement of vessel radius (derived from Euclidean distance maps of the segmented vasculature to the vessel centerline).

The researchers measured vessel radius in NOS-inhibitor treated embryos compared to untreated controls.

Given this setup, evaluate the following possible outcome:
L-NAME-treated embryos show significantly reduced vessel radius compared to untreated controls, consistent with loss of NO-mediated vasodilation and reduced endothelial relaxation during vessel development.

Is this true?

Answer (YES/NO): NO